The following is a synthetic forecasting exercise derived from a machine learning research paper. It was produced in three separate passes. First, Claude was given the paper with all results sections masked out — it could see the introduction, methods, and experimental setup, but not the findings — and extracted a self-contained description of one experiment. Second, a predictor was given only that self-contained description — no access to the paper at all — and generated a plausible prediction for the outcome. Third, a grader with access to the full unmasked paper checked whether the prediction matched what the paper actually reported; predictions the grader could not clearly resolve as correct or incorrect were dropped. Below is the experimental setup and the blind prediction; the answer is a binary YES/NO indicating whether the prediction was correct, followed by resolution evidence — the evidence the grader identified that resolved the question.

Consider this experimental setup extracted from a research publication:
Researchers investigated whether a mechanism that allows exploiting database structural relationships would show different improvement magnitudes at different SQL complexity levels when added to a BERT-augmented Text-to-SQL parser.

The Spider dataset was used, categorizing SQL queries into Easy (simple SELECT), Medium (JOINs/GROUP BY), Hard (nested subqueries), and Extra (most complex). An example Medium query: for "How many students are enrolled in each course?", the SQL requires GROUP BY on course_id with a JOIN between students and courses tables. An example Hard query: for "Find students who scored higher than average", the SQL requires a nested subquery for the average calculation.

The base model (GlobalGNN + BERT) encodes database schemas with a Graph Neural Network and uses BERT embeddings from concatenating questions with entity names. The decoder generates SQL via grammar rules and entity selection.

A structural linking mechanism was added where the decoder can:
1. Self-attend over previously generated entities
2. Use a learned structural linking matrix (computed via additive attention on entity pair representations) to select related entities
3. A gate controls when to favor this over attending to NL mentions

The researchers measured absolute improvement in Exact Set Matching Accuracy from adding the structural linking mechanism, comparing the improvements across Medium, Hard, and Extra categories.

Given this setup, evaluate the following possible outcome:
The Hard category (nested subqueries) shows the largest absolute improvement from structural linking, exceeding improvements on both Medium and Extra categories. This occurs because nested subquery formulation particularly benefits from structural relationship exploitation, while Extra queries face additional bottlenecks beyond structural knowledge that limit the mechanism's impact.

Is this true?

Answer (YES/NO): YES